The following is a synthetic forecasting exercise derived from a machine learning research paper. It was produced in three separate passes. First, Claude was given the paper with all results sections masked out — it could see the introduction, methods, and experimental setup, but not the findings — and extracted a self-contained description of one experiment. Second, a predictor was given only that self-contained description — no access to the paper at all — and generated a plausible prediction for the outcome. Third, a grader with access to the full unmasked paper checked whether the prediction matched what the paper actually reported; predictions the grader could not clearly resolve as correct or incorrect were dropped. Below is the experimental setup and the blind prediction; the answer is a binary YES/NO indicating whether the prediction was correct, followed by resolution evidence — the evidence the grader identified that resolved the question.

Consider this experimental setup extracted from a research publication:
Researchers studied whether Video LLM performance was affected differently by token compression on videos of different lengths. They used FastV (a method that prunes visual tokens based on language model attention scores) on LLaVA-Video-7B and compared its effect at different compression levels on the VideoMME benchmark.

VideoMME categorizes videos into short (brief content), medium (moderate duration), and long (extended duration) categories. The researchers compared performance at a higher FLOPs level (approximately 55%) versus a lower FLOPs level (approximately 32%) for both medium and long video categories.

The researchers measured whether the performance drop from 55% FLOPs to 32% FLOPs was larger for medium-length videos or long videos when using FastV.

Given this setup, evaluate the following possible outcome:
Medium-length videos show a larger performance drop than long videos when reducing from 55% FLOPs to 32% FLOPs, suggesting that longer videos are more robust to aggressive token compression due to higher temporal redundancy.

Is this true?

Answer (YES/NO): YES